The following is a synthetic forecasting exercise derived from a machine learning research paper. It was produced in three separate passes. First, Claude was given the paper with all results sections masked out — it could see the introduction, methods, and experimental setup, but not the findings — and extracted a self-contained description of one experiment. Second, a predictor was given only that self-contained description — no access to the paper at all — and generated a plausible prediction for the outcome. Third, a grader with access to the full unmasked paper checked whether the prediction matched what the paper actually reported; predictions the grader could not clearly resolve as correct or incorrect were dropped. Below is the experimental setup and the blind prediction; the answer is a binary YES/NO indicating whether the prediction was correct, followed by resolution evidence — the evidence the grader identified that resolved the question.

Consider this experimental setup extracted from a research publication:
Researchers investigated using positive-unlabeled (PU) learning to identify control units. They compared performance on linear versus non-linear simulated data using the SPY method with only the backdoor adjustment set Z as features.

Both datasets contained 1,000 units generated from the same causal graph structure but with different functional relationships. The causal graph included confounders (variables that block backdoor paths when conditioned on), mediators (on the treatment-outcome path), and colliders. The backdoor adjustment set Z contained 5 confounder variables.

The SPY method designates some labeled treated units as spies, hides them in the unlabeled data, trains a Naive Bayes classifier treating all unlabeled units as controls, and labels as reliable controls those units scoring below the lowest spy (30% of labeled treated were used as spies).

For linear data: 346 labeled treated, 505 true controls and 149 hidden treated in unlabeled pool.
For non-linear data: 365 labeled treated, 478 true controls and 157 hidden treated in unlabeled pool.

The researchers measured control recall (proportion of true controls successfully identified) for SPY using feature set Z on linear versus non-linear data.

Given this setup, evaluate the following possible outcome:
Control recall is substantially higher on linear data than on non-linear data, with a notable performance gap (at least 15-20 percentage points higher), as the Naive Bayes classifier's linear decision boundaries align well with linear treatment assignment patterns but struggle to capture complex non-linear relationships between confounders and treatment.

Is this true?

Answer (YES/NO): YES